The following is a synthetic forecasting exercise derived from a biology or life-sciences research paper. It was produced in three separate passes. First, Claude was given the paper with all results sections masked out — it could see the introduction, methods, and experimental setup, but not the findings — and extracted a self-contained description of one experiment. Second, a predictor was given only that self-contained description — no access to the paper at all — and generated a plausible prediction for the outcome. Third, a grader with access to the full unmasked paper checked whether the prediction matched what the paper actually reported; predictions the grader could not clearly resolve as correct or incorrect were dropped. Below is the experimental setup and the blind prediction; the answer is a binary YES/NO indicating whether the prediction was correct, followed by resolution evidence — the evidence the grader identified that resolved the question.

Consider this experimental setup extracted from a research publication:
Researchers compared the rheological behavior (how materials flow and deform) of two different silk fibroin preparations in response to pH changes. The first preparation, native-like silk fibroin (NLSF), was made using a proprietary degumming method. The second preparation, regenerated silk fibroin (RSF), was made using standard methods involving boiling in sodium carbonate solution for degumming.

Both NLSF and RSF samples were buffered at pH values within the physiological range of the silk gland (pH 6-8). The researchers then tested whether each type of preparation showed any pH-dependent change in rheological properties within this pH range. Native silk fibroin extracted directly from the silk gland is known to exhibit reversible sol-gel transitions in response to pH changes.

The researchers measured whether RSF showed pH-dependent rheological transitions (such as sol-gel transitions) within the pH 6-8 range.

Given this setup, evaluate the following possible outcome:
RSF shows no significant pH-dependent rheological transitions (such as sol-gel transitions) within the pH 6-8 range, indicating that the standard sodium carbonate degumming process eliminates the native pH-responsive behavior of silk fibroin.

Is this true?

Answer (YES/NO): YES